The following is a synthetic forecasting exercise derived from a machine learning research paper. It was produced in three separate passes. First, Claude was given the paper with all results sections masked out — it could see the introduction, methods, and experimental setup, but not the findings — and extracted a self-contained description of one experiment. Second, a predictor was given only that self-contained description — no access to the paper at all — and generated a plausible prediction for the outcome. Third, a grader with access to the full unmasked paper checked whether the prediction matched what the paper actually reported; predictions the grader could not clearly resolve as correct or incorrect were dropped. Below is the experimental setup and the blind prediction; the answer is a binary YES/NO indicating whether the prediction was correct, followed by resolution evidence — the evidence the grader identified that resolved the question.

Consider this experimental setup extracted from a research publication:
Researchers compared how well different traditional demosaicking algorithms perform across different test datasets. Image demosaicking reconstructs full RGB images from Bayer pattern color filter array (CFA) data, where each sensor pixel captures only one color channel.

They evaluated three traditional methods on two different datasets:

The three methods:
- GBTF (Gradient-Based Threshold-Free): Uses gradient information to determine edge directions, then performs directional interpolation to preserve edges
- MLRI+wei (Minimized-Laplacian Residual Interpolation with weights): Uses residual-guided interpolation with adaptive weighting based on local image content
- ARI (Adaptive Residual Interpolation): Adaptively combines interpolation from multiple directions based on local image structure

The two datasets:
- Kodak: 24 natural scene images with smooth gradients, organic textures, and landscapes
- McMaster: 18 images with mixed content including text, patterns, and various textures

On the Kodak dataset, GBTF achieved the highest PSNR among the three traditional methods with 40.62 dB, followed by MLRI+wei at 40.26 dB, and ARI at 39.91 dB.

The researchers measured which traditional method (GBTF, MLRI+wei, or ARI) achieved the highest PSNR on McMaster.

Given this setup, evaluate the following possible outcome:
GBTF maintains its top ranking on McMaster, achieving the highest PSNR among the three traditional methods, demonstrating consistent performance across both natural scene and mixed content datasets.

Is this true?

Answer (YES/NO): NO